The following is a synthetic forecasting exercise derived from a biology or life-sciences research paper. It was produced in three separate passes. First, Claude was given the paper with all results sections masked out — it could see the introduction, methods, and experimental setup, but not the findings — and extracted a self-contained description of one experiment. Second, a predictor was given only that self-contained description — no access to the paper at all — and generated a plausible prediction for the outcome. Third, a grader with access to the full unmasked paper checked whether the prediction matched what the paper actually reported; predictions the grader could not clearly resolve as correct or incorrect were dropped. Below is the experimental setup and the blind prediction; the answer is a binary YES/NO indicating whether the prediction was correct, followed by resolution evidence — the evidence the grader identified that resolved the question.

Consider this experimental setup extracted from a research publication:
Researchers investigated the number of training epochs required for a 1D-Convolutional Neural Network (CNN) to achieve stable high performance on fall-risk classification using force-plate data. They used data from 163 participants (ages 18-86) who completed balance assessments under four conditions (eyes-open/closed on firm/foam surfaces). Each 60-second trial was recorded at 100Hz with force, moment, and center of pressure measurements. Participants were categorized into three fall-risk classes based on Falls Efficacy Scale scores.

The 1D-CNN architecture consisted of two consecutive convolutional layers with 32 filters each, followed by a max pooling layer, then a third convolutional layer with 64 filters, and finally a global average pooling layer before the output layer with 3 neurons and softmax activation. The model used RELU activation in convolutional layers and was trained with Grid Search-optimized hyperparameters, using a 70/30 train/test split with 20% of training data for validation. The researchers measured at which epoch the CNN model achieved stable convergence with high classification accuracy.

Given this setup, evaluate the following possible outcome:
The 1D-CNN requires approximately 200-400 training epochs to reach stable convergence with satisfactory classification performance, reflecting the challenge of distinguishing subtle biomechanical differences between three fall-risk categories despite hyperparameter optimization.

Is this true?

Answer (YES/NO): NO